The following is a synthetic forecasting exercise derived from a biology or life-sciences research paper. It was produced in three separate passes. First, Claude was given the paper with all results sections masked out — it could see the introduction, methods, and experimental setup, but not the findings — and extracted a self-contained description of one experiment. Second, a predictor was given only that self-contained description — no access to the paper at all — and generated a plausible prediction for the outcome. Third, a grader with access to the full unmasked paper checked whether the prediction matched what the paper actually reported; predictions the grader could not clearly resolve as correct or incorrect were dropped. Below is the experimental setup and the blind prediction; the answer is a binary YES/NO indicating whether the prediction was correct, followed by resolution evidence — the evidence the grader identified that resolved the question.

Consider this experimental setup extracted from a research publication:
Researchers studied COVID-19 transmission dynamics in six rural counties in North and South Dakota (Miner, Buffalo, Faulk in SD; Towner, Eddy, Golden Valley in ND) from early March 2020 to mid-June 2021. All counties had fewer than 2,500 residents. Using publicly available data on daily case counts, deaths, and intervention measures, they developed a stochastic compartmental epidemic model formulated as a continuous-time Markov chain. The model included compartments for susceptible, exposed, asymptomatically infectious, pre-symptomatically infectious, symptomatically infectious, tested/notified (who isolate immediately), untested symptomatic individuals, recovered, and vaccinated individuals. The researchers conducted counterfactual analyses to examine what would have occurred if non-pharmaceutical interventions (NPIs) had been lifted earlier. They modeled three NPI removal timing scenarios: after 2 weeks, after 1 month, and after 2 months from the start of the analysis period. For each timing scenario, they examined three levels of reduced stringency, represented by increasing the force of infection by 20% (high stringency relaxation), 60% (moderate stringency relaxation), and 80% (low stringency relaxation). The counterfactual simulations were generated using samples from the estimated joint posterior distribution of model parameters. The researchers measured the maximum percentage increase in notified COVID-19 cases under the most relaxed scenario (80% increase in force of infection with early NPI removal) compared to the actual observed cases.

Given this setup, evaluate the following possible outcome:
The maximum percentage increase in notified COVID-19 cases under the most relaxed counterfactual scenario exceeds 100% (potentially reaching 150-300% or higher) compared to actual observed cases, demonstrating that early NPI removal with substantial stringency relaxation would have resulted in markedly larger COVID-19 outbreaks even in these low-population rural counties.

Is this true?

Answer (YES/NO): NO